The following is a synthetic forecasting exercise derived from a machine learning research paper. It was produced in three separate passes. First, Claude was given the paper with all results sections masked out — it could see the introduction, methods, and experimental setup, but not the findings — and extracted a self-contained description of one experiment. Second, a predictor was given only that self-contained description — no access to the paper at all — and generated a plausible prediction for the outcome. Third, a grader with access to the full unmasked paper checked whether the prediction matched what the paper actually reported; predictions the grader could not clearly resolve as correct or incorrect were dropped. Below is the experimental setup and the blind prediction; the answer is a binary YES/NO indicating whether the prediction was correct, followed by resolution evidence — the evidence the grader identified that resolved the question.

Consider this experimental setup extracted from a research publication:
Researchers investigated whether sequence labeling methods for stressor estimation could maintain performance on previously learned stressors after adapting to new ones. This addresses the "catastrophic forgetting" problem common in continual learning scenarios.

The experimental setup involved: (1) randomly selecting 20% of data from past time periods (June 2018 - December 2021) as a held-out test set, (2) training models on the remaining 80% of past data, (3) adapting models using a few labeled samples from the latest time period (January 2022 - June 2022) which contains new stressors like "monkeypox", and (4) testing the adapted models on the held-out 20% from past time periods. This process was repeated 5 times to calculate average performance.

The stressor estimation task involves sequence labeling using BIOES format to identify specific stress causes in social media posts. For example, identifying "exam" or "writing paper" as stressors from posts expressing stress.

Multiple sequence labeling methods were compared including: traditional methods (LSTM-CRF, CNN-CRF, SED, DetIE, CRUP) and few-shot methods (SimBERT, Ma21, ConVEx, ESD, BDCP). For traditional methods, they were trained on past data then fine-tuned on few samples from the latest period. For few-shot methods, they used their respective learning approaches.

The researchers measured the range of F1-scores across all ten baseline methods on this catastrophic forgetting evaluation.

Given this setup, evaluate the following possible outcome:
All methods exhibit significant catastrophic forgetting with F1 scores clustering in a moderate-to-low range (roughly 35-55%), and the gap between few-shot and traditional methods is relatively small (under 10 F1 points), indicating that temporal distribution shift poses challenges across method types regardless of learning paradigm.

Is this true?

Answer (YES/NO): NO